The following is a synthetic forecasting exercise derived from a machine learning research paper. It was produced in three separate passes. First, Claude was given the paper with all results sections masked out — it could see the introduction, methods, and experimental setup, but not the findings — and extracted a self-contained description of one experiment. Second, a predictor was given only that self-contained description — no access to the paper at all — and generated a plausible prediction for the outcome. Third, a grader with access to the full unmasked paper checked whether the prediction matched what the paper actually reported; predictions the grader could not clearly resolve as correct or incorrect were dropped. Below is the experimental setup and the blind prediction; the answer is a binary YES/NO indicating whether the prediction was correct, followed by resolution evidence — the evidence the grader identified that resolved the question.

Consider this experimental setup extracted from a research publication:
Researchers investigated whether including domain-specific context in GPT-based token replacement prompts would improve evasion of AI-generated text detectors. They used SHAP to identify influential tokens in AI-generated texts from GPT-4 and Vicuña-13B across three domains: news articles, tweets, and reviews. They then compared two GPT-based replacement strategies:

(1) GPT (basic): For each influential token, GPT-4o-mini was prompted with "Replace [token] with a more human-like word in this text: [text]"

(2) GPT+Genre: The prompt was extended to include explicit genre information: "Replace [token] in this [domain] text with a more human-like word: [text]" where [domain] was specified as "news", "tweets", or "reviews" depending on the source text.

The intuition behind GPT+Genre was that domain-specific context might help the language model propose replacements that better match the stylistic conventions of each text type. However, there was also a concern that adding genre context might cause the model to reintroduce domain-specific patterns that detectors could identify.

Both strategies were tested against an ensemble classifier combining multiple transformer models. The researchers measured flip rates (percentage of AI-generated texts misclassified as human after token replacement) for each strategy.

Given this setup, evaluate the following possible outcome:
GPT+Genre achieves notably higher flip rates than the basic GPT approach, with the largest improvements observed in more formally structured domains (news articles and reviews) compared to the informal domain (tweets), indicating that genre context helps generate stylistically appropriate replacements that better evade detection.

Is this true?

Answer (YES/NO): NO